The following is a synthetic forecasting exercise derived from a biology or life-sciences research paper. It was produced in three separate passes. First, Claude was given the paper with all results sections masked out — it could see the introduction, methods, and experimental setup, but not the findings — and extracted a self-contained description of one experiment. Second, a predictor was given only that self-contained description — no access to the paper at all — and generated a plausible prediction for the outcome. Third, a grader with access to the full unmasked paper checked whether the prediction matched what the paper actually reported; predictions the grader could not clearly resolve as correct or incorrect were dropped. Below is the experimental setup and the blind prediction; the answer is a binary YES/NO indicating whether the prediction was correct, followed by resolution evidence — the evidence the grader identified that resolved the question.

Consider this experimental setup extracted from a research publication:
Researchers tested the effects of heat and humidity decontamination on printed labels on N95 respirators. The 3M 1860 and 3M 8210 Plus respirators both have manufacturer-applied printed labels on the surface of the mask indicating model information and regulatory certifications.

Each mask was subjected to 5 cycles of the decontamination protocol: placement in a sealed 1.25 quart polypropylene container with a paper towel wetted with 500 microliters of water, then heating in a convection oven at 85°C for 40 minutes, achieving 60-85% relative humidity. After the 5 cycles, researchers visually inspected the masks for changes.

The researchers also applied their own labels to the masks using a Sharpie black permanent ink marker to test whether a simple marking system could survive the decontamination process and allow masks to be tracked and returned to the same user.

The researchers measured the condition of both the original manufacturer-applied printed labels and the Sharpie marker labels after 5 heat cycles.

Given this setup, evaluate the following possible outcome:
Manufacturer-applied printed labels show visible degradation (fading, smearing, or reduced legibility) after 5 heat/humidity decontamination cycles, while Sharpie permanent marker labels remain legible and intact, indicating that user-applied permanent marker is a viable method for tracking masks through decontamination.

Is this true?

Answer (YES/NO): YES